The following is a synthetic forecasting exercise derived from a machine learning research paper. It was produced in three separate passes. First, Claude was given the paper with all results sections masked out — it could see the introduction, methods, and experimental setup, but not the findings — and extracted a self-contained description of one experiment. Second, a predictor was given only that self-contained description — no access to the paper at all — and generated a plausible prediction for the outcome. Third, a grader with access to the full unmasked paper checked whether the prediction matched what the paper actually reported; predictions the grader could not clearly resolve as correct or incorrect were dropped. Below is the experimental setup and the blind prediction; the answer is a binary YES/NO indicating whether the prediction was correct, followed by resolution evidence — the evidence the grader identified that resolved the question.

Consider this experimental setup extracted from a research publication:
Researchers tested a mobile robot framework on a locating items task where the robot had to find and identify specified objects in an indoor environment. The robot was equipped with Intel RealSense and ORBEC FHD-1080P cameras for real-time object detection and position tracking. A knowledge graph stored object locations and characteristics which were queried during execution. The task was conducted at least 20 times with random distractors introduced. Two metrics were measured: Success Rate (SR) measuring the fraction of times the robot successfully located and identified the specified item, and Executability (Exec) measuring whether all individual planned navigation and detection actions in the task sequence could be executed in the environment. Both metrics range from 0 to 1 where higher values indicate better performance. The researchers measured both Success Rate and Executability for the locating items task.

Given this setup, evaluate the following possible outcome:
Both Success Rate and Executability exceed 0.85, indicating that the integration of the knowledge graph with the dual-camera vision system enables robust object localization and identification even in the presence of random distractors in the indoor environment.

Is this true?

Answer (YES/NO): NO